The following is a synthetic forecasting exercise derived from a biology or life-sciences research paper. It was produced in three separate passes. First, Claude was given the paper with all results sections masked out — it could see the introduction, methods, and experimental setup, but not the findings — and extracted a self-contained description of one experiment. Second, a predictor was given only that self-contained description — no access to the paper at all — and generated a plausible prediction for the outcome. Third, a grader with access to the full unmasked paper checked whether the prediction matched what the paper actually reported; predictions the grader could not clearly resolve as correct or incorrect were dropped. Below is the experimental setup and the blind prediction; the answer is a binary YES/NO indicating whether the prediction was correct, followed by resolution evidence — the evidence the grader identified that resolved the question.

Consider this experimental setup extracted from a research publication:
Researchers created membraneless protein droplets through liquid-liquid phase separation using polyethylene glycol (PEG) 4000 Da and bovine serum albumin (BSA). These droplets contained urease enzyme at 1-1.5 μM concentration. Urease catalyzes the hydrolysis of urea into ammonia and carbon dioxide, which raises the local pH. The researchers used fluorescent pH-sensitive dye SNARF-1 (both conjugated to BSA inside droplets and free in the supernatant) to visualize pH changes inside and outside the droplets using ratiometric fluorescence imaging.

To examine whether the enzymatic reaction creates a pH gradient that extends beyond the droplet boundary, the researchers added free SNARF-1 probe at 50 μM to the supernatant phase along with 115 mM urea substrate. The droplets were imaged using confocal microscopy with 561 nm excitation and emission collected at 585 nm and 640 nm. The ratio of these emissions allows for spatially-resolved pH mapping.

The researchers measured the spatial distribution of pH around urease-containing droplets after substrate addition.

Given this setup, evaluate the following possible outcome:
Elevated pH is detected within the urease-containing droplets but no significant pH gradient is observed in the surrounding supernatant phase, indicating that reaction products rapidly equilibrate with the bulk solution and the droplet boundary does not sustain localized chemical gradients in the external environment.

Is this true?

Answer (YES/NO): NO